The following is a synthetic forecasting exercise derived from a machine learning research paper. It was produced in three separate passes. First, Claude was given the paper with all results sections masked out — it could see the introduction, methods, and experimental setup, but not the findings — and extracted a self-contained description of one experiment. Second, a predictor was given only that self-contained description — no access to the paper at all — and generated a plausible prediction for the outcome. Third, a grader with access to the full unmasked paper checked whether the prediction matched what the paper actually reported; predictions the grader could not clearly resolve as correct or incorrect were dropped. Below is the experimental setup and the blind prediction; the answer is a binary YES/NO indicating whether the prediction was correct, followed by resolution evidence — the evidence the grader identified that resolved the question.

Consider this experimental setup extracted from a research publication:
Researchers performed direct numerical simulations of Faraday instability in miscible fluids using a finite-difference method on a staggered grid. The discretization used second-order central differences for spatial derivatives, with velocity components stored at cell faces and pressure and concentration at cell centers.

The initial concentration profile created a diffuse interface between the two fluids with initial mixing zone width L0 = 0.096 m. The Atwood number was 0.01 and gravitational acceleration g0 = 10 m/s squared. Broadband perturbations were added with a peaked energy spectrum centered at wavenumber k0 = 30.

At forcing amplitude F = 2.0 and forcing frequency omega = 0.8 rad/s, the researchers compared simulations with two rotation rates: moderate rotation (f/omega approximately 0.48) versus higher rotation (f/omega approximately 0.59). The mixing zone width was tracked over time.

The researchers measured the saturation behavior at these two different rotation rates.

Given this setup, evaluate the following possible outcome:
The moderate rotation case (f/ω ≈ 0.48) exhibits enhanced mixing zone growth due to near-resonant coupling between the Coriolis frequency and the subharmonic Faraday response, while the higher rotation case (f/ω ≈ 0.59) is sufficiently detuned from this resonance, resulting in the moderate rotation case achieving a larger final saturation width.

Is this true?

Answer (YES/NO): NO